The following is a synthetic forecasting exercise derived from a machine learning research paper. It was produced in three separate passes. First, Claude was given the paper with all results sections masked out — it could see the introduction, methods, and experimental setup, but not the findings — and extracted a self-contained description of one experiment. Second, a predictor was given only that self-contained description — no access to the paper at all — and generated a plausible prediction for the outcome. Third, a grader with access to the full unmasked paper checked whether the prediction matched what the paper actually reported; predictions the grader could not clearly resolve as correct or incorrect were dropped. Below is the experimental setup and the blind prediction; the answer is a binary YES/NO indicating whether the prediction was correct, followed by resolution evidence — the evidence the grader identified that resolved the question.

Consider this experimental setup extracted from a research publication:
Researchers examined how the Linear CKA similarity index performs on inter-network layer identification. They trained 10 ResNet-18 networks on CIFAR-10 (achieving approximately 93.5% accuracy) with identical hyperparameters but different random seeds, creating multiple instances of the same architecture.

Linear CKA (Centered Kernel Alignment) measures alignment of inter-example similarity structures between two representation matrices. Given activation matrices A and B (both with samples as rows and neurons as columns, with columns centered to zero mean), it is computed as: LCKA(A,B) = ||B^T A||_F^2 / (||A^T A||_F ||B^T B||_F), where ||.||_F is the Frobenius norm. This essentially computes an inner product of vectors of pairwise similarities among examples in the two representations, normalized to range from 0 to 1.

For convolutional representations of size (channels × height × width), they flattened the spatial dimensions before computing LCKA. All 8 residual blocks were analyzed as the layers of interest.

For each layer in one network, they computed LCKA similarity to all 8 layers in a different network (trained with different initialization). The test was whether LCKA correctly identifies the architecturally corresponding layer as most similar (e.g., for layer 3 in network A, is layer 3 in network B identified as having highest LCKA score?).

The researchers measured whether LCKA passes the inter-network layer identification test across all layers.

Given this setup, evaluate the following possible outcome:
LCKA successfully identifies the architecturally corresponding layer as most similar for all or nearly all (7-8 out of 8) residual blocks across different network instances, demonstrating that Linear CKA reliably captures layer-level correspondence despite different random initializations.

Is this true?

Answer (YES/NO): YES